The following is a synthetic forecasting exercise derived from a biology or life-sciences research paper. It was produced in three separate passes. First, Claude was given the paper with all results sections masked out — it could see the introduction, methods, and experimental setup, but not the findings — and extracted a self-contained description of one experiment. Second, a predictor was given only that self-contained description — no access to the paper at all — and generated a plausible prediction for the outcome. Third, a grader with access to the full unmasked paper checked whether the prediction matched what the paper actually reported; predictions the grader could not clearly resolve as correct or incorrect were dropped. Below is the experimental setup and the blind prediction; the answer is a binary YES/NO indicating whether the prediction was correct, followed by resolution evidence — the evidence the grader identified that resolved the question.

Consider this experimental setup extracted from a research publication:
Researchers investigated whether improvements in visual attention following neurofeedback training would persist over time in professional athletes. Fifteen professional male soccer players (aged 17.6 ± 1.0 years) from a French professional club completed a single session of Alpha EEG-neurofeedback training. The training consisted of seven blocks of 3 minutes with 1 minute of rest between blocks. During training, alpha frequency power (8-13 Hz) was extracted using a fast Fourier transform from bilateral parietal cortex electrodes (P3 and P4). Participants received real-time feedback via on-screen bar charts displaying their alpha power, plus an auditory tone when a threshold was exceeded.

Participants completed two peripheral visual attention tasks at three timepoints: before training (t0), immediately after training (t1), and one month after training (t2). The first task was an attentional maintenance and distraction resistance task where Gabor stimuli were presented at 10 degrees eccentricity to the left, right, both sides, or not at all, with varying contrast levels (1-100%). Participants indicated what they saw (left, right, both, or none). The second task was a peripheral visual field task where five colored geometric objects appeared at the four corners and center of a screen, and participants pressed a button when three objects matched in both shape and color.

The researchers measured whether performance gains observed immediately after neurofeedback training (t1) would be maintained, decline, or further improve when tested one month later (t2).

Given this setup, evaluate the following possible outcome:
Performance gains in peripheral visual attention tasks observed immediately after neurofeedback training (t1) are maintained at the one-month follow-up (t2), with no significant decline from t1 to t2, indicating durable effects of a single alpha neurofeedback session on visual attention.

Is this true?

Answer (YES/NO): NO